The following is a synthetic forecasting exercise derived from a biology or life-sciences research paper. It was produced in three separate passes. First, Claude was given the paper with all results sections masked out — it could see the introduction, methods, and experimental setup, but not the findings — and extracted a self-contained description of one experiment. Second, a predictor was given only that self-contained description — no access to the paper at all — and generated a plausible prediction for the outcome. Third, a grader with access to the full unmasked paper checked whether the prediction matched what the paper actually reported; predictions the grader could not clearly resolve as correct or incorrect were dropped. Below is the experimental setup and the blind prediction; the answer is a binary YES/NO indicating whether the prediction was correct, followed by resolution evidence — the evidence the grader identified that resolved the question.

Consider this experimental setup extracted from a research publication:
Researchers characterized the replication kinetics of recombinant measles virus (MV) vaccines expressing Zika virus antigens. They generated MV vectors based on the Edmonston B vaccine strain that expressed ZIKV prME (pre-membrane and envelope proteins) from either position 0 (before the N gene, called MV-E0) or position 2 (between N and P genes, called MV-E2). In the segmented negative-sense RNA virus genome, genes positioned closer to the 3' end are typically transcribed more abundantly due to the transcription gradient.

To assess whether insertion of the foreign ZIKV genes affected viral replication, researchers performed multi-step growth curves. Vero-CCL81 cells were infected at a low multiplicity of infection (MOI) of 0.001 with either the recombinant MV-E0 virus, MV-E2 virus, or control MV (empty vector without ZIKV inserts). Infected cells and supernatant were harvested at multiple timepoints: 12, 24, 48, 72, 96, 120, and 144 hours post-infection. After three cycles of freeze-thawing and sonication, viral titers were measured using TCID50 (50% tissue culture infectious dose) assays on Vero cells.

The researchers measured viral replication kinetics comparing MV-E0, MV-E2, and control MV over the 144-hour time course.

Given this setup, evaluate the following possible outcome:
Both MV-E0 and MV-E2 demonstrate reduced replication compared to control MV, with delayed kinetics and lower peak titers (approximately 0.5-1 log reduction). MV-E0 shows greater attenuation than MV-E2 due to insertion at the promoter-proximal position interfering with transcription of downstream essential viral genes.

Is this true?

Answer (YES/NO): NO